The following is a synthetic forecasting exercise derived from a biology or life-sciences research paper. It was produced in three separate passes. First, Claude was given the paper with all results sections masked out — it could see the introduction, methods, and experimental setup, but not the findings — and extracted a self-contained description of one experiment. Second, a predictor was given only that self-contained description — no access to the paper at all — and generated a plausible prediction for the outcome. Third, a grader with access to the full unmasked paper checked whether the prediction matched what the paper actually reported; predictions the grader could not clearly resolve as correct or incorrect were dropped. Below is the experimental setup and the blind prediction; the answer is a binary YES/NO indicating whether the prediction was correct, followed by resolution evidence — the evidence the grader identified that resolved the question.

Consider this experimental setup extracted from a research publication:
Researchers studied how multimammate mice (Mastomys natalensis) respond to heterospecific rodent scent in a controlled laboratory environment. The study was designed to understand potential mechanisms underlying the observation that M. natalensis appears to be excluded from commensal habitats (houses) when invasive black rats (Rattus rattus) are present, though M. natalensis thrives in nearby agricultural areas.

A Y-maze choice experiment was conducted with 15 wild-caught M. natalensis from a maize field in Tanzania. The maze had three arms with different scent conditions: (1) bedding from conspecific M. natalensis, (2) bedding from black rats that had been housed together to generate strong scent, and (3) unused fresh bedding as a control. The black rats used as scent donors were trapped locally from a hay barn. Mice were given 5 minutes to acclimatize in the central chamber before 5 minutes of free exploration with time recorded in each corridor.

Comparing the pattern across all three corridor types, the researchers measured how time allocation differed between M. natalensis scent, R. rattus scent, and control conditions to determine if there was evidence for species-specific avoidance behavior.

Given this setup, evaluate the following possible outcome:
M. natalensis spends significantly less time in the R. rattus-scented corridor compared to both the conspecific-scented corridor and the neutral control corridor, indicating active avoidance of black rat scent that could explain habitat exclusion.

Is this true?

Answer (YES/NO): NO